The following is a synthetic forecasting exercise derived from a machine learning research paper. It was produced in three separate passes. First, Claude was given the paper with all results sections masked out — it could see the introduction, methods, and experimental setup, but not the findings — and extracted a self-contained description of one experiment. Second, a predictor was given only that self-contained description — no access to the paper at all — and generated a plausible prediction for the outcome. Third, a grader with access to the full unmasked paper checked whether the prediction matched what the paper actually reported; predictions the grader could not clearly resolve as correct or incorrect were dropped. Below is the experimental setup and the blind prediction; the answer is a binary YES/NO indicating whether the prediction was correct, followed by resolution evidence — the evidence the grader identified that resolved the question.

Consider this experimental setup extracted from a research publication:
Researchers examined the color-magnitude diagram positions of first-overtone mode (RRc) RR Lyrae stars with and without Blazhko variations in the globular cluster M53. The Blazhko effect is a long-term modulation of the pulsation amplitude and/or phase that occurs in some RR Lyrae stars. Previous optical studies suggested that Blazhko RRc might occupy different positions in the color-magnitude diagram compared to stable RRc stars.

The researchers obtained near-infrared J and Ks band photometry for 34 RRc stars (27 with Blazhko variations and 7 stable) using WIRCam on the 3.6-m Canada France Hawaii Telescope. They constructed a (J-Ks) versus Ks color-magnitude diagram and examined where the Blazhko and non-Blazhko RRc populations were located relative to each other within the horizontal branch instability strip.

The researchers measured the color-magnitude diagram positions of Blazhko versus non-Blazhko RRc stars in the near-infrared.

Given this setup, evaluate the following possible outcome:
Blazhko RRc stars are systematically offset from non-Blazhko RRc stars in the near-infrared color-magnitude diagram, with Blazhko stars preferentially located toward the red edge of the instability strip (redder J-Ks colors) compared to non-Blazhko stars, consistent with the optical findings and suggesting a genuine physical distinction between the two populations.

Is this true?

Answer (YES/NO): YES